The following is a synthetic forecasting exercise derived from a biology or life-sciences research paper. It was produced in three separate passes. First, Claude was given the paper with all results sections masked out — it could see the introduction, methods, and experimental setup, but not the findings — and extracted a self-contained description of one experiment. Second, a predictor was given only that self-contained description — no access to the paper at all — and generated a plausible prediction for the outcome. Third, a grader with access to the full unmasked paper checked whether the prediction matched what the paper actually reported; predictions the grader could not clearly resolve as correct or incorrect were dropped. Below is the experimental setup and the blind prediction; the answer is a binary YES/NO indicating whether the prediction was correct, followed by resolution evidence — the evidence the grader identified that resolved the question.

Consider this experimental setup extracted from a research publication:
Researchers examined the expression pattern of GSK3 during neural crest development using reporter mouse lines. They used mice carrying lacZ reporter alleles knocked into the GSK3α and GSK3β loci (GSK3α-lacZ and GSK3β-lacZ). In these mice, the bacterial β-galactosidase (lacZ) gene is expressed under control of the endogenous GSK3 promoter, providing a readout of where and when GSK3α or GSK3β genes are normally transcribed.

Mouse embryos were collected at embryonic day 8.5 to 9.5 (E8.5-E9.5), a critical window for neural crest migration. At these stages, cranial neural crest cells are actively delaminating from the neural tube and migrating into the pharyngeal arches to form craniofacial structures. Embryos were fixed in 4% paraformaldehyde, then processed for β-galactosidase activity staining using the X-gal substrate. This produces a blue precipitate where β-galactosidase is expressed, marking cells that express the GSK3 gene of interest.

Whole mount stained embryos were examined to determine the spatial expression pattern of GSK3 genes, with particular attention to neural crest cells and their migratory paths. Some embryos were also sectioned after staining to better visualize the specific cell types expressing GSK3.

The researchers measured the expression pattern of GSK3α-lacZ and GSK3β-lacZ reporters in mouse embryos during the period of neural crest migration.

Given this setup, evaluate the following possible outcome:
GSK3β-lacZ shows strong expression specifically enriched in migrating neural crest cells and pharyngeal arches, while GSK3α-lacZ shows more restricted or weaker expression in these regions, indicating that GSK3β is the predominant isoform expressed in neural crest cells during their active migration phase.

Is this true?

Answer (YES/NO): NO